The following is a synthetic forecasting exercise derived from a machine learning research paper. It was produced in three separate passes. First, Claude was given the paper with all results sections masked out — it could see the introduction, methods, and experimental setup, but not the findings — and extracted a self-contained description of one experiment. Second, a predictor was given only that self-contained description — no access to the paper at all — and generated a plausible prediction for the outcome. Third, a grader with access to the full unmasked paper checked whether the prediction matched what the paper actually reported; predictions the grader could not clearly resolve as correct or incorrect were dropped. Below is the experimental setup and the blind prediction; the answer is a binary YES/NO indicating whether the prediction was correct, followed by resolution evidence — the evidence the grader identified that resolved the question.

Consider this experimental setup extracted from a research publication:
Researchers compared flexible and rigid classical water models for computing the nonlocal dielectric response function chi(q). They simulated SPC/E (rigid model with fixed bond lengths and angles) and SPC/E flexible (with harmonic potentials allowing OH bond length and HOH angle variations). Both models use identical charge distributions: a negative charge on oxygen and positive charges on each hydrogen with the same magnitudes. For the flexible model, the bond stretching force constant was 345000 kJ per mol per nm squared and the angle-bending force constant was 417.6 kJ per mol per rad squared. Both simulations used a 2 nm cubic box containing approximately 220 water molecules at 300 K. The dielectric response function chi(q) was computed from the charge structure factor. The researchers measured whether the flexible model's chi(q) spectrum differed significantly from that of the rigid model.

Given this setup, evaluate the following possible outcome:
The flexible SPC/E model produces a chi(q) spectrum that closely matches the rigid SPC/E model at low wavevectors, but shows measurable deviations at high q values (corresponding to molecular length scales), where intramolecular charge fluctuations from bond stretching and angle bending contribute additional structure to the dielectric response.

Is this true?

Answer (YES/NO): NO